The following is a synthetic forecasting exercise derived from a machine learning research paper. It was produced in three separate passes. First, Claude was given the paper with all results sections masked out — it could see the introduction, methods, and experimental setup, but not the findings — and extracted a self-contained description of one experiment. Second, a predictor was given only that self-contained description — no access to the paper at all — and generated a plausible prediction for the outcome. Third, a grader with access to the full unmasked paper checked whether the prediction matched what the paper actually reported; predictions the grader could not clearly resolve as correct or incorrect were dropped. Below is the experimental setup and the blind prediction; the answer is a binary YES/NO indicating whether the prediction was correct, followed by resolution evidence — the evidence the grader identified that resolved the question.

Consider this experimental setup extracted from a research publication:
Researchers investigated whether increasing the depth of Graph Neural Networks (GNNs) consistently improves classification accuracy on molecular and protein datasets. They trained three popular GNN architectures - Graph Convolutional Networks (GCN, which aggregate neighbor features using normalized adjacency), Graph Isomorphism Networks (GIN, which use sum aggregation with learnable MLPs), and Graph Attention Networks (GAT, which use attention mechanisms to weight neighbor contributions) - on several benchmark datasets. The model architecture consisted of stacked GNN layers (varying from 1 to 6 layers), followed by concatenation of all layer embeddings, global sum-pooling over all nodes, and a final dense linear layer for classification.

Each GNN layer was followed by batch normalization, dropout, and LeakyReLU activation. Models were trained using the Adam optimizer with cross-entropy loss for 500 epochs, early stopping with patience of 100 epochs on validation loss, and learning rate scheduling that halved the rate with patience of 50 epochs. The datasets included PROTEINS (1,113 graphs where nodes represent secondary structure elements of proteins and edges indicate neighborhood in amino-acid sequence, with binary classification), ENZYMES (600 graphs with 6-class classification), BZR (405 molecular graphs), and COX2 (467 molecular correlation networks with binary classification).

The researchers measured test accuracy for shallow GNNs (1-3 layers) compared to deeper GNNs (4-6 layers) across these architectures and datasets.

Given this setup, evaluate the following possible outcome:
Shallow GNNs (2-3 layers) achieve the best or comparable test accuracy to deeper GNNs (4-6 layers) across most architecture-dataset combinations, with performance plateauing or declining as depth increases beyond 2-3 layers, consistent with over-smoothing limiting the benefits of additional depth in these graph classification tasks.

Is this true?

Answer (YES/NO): NO